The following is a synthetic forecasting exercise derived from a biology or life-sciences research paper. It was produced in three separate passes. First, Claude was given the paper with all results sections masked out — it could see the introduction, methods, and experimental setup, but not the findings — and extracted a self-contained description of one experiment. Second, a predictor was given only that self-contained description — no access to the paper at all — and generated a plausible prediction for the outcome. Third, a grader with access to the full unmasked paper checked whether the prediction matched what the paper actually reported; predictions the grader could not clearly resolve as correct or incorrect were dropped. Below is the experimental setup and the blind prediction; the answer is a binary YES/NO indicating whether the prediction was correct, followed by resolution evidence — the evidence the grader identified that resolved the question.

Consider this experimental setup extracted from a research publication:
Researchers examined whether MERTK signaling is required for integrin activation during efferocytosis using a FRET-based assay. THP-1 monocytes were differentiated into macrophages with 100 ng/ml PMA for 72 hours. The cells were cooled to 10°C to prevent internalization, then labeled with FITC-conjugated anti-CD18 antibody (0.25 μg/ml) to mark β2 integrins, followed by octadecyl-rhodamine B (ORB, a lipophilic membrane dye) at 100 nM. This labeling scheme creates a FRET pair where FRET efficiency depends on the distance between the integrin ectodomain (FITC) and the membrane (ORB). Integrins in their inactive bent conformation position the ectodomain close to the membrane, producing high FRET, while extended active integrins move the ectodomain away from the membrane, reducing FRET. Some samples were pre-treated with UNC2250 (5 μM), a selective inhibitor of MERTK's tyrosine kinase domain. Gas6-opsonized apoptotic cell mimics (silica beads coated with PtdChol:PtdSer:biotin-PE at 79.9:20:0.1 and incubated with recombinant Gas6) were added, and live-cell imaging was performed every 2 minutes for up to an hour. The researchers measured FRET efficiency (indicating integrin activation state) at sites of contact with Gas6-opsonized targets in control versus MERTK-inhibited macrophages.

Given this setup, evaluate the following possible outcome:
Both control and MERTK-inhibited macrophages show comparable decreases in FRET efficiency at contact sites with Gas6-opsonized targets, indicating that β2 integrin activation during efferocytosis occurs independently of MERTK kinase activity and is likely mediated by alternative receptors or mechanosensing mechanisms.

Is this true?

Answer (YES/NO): NO